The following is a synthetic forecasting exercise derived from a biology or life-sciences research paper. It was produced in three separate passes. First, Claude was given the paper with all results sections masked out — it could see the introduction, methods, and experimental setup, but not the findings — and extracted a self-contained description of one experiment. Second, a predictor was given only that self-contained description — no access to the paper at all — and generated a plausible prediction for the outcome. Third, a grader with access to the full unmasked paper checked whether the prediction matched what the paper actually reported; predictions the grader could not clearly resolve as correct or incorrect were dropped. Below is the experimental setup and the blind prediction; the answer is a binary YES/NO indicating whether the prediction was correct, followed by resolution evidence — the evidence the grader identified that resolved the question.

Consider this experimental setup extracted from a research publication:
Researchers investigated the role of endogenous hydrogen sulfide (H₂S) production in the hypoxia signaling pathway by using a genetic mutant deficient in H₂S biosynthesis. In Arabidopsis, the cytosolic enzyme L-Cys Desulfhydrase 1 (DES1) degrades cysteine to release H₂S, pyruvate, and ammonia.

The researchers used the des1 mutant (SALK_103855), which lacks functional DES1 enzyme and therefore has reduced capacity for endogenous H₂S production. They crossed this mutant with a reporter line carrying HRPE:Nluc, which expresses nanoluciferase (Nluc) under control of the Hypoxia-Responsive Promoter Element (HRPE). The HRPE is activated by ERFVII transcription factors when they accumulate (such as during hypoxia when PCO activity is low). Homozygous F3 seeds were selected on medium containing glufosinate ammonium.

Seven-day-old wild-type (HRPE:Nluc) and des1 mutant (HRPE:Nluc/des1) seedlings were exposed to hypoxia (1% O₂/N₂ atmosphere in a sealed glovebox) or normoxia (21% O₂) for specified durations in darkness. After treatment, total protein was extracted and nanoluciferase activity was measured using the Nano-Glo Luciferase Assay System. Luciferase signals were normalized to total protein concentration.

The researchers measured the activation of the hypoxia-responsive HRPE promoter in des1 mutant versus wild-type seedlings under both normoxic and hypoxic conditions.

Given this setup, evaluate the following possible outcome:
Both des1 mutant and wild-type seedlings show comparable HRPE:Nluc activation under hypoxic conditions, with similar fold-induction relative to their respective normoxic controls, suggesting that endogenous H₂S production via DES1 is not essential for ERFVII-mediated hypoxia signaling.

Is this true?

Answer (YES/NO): NO